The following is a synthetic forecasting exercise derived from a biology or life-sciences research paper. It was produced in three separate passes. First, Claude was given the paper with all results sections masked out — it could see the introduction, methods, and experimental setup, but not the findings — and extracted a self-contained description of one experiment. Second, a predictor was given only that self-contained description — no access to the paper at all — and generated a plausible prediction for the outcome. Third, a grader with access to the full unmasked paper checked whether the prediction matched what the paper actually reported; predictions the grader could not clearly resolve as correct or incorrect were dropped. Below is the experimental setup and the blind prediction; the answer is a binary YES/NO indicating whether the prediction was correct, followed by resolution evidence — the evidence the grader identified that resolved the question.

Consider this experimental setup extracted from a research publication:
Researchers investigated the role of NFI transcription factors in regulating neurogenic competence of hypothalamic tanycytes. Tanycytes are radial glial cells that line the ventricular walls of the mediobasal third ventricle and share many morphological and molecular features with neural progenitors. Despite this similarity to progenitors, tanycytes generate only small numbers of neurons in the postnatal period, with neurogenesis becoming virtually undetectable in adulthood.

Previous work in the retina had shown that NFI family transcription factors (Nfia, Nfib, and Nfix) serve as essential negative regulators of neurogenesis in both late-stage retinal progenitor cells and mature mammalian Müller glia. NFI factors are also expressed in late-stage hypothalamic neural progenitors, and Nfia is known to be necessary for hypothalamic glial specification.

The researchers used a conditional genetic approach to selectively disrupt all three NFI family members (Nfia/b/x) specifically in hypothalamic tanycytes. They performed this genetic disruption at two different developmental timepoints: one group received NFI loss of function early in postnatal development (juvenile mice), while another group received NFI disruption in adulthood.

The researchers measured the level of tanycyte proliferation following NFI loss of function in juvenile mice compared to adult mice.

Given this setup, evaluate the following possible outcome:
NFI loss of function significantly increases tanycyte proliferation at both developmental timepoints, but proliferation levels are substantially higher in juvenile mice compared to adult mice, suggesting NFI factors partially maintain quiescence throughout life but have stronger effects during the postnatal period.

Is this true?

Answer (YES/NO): YES